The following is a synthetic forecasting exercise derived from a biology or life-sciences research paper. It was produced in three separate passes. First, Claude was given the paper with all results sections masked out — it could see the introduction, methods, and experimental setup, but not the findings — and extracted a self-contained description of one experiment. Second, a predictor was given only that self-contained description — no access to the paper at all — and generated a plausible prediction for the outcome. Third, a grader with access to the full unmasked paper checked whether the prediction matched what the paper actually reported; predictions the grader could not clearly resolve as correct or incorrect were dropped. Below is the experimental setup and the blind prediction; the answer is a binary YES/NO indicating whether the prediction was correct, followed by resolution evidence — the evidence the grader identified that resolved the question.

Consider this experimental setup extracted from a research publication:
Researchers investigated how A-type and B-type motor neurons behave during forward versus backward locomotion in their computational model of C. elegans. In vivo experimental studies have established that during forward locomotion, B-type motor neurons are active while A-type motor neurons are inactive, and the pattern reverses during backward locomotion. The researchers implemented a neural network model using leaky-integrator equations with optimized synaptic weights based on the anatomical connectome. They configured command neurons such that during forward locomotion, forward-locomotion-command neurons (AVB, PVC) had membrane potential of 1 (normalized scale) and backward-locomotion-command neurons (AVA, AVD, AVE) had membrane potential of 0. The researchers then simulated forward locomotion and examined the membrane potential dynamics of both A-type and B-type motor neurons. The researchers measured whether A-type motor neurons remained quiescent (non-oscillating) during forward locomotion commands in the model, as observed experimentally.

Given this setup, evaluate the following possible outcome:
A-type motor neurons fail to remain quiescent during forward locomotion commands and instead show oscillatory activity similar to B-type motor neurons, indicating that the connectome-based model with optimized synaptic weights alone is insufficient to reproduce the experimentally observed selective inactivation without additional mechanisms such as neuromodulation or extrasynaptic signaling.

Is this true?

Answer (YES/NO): YES